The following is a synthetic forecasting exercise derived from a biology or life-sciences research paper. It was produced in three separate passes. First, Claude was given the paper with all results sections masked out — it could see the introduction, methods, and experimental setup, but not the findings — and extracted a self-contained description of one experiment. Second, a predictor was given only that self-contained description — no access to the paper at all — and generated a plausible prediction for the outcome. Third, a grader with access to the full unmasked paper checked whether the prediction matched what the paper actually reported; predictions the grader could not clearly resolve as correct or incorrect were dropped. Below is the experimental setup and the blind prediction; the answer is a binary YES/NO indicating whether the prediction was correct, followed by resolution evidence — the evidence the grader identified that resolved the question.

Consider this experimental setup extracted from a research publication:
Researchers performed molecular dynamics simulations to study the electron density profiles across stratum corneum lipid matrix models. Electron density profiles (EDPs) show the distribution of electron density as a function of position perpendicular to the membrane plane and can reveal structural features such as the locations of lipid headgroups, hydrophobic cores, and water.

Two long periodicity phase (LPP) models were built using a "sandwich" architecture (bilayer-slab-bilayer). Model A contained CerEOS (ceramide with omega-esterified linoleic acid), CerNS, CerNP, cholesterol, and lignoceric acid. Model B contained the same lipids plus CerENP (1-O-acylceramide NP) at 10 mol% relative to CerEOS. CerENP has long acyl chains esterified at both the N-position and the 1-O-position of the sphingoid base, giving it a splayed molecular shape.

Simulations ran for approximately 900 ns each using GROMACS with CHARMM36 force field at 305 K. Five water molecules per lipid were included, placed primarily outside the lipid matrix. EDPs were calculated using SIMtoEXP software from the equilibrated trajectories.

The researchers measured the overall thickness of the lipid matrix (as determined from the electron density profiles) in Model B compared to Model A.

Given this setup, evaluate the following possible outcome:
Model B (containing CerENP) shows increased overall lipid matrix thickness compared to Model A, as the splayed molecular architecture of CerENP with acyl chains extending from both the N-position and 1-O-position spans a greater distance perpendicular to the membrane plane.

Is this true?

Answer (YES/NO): YES